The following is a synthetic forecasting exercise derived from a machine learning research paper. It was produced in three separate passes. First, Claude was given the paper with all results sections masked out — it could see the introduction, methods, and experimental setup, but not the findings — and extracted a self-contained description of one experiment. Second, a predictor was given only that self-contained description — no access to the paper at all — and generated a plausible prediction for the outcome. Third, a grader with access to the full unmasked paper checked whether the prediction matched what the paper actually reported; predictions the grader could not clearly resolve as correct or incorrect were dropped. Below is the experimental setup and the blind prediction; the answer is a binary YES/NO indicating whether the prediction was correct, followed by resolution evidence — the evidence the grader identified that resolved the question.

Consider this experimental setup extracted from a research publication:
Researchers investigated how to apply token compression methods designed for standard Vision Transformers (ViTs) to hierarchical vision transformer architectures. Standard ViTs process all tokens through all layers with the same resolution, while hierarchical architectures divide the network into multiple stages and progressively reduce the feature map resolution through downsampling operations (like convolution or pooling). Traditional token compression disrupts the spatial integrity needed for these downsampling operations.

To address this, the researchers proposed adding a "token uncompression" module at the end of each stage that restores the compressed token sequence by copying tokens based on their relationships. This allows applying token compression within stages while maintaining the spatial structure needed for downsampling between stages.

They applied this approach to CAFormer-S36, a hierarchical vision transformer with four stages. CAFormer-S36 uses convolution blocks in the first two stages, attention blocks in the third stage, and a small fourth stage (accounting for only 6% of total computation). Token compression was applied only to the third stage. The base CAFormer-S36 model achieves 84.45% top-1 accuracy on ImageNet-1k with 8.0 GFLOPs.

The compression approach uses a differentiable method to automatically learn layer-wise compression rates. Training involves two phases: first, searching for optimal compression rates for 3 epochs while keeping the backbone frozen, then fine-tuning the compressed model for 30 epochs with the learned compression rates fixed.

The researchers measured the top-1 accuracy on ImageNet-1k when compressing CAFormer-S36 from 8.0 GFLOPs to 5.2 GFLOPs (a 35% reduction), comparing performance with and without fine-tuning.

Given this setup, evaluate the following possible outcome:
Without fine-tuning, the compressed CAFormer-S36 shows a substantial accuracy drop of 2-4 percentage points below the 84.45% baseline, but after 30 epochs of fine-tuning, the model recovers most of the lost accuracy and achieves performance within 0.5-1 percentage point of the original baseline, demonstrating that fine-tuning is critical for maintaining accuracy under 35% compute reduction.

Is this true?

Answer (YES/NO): NO